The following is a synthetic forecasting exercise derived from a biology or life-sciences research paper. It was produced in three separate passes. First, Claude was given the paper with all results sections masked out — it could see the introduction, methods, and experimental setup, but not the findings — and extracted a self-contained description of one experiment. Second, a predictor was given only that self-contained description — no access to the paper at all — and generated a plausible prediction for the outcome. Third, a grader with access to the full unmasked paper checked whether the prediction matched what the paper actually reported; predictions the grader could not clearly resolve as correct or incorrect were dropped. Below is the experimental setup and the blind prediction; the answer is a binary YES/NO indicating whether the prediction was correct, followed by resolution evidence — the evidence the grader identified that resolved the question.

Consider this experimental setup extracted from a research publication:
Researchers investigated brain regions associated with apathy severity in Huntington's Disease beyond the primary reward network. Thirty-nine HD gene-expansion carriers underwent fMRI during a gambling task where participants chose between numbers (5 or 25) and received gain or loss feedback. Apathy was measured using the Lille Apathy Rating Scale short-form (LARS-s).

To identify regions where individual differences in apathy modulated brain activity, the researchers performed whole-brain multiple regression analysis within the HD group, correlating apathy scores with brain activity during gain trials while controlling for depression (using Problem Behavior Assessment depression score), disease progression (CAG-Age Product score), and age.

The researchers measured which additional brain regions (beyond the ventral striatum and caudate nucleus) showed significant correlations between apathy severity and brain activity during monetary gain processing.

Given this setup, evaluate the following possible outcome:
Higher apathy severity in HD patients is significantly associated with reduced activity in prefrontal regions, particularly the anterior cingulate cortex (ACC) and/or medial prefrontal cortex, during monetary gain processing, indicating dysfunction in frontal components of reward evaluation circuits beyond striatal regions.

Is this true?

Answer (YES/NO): NO